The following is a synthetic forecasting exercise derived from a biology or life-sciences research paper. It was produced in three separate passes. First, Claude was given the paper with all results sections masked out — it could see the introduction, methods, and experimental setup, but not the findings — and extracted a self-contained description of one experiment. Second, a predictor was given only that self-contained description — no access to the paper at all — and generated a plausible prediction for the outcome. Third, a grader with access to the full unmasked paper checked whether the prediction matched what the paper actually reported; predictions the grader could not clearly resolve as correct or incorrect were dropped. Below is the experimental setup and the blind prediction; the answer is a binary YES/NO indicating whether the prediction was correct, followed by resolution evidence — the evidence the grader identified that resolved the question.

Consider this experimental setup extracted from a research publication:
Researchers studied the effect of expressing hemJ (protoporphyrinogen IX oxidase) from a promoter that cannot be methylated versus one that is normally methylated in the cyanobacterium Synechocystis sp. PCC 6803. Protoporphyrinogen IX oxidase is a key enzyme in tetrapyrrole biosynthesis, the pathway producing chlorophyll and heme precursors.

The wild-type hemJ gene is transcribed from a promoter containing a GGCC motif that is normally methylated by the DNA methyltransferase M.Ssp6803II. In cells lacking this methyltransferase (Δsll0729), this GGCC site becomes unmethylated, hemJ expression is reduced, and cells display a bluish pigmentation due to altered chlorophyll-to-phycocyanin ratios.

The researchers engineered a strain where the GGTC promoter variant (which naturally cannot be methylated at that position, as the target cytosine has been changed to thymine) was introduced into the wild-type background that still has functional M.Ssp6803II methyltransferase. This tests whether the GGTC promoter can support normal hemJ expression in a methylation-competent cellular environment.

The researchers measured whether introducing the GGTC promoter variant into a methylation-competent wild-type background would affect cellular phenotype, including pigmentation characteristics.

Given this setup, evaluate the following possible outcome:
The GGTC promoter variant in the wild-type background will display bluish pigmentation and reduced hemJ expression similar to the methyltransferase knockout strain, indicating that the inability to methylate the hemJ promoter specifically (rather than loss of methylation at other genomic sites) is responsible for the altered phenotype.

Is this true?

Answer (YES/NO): NO